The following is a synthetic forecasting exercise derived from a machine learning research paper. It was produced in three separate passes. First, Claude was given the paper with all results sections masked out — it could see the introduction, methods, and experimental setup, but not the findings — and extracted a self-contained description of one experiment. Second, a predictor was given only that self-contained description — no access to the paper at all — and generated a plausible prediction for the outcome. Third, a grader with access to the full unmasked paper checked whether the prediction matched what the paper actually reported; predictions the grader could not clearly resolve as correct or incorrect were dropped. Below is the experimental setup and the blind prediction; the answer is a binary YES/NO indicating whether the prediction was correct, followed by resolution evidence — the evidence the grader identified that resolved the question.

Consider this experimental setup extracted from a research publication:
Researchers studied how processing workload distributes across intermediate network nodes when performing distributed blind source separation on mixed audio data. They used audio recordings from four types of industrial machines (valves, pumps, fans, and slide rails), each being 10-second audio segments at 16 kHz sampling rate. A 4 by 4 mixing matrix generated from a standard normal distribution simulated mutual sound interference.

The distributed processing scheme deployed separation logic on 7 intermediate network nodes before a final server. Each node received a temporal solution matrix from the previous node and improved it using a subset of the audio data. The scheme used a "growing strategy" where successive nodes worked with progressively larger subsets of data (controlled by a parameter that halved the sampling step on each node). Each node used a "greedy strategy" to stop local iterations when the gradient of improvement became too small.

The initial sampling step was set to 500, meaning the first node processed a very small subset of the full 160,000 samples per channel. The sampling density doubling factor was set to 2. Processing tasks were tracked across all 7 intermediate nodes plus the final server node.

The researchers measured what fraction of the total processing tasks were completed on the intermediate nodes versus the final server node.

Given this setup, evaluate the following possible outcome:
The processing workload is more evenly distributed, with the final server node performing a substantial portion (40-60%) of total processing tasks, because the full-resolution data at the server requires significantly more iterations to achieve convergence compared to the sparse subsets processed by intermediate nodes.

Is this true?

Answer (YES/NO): YES